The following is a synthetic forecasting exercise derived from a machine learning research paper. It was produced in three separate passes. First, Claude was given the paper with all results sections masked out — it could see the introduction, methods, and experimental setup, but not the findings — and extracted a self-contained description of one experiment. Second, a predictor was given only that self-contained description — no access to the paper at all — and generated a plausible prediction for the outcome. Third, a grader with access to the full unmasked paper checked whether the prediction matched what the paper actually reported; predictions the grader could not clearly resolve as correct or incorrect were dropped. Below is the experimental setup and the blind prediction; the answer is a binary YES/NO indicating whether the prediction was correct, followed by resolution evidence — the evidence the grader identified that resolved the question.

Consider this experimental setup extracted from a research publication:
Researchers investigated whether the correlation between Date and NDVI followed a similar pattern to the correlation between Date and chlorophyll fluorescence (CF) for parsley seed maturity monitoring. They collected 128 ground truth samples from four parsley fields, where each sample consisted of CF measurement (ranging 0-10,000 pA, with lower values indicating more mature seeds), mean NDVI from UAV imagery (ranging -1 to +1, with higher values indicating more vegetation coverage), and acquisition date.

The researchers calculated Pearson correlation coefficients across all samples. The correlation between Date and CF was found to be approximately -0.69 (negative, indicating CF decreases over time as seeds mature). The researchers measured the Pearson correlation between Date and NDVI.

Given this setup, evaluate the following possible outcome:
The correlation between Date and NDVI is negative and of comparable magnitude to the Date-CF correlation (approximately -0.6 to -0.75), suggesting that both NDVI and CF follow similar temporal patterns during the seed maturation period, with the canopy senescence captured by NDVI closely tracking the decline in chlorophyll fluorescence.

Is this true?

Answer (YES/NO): NO